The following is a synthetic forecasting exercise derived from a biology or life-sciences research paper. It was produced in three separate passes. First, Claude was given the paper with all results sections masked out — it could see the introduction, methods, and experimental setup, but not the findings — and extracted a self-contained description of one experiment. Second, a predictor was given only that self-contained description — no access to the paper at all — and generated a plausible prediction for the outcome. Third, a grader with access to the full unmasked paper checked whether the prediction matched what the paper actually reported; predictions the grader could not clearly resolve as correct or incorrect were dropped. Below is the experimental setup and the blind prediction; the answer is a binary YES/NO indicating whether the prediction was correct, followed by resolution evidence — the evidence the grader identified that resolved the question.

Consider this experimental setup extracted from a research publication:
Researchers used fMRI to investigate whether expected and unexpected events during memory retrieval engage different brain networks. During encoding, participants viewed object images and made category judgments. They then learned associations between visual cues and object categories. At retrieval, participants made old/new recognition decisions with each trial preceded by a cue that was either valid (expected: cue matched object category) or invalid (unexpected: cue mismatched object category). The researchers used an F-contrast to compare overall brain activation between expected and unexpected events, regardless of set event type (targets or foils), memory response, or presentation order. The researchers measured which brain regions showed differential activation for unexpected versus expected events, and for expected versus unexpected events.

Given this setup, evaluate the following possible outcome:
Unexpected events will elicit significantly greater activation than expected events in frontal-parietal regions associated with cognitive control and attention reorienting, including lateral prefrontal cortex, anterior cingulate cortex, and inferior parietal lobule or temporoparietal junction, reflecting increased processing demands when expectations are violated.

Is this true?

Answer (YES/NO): NO